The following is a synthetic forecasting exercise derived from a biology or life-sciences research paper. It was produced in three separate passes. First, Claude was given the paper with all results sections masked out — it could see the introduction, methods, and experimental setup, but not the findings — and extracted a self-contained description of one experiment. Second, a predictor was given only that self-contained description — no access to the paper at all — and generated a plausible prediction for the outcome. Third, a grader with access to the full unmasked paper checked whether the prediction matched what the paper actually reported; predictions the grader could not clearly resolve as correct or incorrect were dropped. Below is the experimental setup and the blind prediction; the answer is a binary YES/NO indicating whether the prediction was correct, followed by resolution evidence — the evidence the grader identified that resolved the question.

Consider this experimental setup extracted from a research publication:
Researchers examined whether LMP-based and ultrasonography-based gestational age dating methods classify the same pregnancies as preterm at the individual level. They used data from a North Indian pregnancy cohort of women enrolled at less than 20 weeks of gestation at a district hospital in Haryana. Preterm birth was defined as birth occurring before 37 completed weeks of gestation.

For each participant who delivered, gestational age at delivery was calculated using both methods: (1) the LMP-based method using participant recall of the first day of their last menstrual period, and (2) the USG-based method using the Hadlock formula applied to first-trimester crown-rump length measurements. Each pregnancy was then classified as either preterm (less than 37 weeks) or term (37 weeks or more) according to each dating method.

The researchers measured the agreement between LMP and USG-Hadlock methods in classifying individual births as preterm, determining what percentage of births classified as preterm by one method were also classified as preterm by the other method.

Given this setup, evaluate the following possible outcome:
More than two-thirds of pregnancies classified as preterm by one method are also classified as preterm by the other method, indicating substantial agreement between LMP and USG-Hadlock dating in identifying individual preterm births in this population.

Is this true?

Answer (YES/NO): NO